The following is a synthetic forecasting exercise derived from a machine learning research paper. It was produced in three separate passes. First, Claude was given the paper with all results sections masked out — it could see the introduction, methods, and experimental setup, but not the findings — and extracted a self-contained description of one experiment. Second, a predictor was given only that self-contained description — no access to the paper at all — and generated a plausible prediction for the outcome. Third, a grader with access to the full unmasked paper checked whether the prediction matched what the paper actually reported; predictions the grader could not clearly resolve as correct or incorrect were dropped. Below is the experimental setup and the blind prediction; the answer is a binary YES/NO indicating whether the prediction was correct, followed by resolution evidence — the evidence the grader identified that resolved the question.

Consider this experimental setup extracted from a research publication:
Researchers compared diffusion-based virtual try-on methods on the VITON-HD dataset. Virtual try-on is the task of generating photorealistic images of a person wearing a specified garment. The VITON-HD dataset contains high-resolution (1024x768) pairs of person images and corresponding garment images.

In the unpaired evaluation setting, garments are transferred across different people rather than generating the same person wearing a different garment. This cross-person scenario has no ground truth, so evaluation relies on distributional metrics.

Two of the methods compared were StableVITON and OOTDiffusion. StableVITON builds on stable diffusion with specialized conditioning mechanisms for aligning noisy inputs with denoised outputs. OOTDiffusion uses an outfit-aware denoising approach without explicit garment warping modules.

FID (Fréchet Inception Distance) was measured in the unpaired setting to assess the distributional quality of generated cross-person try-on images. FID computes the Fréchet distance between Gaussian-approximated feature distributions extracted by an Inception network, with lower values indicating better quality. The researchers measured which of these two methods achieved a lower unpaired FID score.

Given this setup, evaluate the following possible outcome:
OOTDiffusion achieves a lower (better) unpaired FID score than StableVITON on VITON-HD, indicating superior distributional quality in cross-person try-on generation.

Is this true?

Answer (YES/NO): NO